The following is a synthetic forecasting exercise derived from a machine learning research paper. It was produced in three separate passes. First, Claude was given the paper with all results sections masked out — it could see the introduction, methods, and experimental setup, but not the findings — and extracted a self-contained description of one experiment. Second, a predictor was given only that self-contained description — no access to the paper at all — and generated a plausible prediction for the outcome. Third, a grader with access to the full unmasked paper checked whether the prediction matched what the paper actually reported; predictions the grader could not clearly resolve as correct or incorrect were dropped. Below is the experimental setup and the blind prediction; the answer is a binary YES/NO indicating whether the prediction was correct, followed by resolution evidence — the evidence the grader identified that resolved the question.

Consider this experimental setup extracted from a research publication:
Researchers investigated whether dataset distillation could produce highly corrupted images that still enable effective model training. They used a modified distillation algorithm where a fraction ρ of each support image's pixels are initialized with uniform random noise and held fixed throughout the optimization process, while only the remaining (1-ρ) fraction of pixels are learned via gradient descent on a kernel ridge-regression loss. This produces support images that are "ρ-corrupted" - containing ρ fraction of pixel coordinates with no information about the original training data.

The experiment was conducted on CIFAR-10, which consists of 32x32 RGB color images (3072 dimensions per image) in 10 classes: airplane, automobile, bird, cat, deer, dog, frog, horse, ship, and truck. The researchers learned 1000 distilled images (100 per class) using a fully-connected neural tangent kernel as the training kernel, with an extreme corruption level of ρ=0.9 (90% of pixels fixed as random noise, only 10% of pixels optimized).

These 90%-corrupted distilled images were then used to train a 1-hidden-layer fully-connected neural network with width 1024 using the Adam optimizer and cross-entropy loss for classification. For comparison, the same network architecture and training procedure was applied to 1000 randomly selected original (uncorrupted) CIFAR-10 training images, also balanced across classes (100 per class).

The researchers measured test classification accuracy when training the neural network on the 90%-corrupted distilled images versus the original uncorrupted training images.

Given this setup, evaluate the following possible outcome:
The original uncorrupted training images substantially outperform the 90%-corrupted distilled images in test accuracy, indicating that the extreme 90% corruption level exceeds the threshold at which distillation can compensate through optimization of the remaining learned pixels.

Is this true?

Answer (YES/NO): NO